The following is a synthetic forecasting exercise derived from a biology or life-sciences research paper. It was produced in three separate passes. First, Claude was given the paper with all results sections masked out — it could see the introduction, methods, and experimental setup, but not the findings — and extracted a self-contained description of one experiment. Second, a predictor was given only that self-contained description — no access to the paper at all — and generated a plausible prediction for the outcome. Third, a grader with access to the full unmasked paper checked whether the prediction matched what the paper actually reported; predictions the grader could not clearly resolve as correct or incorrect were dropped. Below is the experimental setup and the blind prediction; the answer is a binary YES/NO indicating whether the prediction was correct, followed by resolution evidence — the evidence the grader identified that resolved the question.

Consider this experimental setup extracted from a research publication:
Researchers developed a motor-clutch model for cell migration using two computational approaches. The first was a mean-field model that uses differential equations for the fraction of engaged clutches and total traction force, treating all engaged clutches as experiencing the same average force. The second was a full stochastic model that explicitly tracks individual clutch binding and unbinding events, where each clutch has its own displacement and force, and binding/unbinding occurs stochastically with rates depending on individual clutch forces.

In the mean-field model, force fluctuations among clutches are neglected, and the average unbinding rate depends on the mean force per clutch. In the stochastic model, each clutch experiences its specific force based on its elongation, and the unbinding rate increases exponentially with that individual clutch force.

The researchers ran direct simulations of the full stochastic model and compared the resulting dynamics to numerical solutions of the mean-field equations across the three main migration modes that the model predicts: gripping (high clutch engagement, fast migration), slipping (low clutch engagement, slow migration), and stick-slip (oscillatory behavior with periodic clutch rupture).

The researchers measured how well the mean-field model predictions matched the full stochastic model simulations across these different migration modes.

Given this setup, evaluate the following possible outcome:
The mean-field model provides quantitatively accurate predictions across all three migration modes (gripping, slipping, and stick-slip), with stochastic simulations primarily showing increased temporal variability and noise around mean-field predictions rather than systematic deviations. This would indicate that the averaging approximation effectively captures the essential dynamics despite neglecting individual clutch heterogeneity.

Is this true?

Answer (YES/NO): YES